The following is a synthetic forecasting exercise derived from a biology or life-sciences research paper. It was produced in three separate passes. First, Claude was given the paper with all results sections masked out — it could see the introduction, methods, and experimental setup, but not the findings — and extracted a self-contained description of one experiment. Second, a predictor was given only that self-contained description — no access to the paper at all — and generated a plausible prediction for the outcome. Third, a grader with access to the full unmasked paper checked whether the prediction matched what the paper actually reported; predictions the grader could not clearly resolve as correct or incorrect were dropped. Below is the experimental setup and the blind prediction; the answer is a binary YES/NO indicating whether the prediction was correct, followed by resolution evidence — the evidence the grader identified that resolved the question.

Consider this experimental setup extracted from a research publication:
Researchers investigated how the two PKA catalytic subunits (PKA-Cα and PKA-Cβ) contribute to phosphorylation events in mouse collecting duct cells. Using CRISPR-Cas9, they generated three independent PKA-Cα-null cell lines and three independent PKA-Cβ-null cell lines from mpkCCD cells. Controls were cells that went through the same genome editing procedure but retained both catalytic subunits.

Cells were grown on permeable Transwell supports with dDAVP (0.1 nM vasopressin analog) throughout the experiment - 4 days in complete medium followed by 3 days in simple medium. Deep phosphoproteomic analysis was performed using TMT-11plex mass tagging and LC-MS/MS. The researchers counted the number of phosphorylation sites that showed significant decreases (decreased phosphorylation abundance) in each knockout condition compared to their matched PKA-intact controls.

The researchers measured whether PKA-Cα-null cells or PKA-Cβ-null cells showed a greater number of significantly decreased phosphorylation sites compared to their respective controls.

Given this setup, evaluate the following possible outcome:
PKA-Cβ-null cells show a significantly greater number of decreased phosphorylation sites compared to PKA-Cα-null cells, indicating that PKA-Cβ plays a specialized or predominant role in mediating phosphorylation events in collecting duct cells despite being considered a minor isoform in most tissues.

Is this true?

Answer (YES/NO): NO